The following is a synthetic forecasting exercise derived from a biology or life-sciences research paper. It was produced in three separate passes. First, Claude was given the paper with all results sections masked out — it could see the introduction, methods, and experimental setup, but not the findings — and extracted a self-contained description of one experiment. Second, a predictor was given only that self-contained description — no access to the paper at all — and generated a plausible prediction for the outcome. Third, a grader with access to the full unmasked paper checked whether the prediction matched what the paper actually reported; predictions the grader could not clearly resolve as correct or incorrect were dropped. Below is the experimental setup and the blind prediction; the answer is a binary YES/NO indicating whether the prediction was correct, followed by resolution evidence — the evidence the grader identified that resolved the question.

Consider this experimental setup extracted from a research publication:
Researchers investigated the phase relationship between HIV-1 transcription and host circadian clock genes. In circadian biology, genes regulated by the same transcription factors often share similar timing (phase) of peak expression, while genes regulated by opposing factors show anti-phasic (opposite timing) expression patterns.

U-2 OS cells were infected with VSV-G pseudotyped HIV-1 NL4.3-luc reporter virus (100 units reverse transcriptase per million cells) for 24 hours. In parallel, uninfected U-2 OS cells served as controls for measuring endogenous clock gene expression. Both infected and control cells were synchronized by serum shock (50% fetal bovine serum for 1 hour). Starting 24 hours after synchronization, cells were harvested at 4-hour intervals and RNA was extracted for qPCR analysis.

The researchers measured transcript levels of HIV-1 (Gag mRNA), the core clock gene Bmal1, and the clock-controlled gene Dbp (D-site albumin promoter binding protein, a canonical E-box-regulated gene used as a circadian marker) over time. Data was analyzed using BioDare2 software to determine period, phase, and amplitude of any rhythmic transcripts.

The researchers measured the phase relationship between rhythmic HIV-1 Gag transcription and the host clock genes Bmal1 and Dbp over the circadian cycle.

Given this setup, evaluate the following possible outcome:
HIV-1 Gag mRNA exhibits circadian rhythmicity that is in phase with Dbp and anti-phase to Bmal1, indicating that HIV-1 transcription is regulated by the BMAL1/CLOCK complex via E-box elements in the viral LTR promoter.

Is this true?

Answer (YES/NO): NO